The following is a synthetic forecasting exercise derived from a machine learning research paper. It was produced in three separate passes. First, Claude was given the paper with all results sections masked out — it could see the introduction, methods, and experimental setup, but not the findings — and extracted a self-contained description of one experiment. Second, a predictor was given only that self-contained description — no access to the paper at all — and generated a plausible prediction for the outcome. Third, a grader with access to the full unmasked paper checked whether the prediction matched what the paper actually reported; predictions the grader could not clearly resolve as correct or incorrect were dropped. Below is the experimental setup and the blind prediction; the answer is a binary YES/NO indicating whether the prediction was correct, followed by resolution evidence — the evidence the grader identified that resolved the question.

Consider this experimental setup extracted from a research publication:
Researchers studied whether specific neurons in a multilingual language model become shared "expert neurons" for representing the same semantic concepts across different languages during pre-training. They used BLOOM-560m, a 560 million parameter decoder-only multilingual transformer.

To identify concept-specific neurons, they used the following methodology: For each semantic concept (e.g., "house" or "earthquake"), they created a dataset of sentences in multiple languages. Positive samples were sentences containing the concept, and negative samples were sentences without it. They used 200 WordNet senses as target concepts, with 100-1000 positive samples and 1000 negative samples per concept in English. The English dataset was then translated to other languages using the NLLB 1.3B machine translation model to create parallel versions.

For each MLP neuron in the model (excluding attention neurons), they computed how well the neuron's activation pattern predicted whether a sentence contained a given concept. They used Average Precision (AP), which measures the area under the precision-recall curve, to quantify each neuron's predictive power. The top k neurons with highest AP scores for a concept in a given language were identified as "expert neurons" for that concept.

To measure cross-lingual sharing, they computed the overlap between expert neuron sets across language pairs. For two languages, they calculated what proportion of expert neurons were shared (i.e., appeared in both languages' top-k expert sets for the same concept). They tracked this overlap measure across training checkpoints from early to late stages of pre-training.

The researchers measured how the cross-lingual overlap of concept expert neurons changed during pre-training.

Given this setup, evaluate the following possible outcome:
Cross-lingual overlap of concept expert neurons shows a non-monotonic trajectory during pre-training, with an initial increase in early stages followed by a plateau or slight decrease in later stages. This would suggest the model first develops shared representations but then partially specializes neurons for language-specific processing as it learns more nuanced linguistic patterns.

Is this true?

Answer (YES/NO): NO